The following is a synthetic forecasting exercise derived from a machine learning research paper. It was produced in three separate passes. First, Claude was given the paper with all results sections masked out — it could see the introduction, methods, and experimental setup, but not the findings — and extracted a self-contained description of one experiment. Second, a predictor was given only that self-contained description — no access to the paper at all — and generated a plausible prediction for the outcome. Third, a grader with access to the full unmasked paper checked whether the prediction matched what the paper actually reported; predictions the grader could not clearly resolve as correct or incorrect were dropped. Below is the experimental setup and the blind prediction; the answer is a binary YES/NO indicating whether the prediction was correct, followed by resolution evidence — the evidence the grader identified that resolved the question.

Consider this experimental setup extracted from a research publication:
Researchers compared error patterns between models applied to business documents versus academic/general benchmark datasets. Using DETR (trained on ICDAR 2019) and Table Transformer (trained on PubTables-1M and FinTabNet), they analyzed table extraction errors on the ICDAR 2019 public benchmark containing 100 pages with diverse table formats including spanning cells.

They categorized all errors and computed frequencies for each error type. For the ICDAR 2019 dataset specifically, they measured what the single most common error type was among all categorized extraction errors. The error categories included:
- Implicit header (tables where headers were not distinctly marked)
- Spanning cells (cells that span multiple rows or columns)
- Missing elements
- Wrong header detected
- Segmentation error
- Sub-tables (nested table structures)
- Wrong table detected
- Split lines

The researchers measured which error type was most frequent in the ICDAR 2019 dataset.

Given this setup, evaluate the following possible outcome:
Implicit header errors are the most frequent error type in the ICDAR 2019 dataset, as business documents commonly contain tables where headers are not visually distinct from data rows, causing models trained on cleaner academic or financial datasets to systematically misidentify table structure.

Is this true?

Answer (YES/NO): YES